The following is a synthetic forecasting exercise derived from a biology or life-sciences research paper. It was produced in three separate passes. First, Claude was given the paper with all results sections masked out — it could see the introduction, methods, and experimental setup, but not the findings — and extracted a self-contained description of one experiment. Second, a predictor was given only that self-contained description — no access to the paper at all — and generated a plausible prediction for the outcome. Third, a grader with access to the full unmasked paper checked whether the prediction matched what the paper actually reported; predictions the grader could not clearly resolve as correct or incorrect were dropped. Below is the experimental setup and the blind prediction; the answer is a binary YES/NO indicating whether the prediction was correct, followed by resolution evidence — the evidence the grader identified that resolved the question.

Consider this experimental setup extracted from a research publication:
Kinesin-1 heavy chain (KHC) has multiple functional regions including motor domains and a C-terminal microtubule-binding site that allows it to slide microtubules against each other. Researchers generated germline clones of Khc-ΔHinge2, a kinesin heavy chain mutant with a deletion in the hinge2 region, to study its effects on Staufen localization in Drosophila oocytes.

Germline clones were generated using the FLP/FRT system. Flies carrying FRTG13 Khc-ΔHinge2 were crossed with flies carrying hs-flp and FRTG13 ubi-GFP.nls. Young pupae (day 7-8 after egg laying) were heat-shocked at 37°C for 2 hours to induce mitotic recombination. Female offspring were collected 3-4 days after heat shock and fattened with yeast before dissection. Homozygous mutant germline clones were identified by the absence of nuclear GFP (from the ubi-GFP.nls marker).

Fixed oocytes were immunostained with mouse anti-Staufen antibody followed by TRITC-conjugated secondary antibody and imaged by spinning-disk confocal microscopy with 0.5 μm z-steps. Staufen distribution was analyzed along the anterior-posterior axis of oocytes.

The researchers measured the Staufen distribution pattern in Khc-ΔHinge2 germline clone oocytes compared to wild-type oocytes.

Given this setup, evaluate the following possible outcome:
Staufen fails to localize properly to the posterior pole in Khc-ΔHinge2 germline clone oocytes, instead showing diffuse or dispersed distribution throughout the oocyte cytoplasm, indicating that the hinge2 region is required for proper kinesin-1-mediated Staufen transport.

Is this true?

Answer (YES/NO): NO